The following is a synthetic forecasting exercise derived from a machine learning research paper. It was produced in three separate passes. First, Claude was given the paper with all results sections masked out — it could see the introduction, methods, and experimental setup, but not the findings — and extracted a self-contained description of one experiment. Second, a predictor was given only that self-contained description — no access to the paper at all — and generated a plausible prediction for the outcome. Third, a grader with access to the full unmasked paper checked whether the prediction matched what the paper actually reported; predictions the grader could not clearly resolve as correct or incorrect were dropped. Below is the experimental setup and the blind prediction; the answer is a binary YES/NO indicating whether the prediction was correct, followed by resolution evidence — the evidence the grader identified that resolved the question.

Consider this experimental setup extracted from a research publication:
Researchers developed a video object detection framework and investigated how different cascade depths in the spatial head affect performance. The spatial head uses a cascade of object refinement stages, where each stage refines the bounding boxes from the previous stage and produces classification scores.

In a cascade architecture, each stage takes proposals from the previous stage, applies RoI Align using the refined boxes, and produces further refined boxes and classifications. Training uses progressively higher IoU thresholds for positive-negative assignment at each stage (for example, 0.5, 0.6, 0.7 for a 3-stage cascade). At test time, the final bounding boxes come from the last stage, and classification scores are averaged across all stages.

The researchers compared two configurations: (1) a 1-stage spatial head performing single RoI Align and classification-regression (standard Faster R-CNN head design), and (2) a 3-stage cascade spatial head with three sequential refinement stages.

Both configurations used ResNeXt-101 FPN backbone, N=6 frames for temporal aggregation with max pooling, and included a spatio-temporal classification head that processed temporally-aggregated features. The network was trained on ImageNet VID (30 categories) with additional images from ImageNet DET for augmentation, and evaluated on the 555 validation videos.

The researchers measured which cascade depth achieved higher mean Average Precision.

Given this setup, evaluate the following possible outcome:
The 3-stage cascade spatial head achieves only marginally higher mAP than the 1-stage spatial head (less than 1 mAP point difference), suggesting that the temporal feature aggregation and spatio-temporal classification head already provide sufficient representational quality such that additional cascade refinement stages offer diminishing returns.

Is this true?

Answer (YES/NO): YES